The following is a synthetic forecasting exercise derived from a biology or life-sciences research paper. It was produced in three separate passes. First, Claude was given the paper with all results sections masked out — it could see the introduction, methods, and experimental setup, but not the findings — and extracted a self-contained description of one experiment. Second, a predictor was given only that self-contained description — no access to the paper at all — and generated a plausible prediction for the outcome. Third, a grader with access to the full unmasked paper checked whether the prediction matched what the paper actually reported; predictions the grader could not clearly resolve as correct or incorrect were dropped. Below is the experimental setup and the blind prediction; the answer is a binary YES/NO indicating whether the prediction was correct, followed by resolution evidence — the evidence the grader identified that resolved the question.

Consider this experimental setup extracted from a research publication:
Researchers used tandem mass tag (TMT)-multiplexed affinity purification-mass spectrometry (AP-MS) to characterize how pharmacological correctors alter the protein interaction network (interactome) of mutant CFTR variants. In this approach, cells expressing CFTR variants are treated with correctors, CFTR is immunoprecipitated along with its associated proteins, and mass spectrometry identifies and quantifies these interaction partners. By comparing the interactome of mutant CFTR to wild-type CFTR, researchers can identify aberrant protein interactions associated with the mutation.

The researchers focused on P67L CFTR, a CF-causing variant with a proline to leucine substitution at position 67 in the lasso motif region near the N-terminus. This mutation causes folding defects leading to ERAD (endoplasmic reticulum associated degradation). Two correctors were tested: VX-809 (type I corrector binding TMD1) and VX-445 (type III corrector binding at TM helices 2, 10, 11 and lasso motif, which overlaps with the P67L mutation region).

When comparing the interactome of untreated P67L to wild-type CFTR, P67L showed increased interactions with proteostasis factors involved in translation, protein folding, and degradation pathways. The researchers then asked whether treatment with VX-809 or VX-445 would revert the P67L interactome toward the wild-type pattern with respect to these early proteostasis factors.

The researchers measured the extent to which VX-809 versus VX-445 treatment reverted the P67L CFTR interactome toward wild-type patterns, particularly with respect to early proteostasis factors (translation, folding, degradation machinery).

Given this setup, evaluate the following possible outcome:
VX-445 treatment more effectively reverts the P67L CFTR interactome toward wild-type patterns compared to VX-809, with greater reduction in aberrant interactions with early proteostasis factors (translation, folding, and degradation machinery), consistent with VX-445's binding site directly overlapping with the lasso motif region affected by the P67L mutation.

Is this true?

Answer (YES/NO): NO